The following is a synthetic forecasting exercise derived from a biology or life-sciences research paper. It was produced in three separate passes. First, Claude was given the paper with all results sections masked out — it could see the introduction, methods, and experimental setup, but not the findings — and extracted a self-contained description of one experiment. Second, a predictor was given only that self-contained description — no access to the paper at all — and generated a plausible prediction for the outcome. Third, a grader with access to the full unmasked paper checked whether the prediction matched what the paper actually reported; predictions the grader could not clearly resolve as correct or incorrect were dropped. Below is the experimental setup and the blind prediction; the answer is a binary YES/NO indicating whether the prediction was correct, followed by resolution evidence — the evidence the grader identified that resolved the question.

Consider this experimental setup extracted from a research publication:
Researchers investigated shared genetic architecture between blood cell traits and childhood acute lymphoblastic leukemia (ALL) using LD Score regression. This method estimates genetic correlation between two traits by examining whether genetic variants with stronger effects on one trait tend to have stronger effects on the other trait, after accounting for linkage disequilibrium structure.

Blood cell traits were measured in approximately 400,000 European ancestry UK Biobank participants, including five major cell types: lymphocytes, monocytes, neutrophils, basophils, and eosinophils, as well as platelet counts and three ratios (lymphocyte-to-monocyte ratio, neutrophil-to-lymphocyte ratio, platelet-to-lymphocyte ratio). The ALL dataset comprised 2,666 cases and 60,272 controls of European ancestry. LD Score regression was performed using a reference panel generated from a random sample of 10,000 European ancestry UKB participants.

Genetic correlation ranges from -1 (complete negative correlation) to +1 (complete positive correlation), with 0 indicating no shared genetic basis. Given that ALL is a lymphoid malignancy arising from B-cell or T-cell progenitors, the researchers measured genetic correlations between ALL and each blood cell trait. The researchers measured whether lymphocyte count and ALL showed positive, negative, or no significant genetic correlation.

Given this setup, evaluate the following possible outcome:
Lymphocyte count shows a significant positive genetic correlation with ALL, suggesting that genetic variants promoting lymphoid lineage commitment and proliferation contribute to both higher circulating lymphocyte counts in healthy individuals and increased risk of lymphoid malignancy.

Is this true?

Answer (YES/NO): YES